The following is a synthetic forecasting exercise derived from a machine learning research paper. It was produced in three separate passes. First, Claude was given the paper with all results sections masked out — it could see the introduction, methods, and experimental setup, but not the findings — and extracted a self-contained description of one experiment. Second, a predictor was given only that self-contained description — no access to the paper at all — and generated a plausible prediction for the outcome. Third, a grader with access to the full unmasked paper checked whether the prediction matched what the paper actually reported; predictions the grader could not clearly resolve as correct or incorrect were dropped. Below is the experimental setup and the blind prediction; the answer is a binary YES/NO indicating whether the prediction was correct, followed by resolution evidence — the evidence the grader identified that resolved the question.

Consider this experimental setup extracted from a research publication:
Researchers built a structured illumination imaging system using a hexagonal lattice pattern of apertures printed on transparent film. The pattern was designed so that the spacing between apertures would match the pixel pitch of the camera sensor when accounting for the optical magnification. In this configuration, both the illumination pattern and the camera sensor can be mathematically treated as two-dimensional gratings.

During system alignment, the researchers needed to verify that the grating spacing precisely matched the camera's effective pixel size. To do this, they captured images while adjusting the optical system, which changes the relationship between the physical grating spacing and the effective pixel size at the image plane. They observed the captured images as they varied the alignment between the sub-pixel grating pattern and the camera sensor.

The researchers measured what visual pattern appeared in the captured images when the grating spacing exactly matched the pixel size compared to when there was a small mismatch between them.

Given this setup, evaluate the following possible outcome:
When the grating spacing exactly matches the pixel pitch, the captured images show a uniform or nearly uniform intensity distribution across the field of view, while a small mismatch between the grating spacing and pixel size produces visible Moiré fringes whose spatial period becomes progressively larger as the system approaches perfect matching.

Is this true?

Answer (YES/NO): YES